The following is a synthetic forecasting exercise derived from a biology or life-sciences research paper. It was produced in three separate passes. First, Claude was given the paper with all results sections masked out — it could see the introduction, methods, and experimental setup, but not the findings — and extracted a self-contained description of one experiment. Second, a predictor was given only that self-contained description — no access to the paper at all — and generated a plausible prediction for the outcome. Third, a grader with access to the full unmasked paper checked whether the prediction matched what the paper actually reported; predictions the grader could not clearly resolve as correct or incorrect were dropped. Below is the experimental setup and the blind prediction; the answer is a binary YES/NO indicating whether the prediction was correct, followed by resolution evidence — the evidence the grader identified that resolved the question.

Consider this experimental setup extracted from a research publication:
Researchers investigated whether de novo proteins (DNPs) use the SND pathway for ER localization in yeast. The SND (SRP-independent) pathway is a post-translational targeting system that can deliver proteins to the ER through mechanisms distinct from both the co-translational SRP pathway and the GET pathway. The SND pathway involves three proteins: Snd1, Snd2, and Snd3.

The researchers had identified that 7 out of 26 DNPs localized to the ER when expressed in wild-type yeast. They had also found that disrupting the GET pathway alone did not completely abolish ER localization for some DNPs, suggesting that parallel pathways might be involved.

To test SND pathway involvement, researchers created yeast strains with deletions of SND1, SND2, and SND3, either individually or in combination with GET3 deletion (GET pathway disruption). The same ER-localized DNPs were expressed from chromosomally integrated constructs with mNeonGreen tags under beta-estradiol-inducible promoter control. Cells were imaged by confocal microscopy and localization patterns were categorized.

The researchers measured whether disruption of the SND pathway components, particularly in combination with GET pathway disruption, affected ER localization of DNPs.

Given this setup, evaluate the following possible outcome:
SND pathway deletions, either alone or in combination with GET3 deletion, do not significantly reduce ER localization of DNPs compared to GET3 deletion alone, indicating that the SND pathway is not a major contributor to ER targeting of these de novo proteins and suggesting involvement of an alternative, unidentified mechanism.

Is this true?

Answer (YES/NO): NO